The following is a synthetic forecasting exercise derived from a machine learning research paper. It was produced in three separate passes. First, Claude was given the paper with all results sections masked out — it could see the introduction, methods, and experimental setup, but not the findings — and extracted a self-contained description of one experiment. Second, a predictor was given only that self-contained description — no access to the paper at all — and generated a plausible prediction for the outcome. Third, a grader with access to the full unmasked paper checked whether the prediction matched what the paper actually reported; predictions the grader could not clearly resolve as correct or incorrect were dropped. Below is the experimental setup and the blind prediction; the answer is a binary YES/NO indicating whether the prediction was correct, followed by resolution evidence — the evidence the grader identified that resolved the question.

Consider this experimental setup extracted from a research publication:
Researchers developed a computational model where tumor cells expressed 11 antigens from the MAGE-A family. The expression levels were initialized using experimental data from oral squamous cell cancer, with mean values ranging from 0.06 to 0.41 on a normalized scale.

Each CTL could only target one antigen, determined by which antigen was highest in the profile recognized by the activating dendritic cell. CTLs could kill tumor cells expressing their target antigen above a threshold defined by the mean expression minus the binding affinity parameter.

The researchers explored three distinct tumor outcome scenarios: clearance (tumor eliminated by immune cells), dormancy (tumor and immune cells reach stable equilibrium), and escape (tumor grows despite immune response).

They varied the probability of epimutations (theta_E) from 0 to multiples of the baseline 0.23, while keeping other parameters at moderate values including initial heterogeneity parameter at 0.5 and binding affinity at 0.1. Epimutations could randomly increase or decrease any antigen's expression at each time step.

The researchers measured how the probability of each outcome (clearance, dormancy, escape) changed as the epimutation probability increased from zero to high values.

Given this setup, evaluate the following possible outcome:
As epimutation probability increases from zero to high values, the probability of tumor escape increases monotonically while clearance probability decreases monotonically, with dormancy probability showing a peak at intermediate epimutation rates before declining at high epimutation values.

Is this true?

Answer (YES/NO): NO